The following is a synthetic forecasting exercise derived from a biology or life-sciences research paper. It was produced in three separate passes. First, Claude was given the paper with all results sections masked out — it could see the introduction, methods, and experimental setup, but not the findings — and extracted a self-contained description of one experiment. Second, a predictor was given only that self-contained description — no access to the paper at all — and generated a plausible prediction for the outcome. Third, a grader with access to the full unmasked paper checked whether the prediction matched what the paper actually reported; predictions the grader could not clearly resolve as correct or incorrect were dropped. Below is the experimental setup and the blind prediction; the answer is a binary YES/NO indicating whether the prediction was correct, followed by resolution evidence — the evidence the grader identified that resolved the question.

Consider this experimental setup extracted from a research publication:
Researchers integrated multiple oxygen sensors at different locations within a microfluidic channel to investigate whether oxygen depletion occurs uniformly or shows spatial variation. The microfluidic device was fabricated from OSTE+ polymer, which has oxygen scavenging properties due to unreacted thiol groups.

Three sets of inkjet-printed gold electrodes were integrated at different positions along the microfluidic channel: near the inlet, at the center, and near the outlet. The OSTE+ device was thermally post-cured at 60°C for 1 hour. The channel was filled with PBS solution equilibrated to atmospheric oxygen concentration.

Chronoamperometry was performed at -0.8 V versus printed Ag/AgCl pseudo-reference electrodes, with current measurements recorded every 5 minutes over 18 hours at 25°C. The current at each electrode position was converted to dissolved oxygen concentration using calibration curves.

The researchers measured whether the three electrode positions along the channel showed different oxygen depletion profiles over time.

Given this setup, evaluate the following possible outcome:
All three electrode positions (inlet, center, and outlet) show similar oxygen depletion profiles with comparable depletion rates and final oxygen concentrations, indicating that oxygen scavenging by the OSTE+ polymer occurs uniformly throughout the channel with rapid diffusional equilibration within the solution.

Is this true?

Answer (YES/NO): NO